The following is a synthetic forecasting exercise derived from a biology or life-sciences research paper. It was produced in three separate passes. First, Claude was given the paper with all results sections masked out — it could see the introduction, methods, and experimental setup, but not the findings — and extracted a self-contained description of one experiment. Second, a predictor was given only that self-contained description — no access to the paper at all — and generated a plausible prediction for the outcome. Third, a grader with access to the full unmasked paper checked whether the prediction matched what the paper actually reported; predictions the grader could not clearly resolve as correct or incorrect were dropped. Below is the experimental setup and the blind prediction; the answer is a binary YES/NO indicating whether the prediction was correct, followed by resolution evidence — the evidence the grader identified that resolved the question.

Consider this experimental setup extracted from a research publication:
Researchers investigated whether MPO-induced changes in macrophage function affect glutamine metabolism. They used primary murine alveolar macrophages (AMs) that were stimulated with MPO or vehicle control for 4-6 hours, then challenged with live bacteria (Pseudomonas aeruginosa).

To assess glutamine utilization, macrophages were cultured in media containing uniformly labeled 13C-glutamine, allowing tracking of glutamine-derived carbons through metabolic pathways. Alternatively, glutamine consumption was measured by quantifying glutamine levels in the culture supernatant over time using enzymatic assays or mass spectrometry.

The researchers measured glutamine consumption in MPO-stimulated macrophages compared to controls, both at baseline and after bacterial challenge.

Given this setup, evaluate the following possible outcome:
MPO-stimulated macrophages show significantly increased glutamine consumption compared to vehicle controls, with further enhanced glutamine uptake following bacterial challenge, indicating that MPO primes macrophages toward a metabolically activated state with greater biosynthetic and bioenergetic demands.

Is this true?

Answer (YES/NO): NO